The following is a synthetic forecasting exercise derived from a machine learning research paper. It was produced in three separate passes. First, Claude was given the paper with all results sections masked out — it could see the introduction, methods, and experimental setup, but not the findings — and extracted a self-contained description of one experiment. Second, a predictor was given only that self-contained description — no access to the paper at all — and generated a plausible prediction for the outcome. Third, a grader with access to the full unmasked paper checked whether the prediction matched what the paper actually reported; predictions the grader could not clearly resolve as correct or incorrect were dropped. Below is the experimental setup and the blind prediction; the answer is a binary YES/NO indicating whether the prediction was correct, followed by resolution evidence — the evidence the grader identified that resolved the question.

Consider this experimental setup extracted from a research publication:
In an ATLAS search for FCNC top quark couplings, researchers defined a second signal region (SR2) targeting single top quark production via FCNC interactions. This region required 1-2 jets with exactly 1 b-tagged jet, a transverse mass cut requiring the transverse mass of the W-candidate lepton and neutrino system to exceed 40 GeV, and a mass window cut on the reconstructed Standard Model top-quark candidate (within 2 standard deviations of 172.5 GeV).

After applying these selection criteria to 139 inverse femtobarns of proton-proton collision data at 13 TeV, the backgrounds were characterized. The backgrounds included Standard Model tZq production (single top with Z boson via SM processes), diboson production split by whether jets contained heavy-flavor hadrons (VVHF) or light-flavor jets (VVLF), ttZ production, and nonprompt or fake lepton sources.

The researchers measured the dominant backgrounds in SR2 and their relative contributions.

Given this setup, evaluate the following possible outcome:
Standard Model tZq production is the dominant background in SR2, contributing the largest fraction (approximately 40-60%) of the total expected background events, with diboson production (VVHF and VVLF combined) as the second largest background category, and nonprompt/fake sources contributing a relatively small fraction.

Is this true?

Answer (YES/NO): NO